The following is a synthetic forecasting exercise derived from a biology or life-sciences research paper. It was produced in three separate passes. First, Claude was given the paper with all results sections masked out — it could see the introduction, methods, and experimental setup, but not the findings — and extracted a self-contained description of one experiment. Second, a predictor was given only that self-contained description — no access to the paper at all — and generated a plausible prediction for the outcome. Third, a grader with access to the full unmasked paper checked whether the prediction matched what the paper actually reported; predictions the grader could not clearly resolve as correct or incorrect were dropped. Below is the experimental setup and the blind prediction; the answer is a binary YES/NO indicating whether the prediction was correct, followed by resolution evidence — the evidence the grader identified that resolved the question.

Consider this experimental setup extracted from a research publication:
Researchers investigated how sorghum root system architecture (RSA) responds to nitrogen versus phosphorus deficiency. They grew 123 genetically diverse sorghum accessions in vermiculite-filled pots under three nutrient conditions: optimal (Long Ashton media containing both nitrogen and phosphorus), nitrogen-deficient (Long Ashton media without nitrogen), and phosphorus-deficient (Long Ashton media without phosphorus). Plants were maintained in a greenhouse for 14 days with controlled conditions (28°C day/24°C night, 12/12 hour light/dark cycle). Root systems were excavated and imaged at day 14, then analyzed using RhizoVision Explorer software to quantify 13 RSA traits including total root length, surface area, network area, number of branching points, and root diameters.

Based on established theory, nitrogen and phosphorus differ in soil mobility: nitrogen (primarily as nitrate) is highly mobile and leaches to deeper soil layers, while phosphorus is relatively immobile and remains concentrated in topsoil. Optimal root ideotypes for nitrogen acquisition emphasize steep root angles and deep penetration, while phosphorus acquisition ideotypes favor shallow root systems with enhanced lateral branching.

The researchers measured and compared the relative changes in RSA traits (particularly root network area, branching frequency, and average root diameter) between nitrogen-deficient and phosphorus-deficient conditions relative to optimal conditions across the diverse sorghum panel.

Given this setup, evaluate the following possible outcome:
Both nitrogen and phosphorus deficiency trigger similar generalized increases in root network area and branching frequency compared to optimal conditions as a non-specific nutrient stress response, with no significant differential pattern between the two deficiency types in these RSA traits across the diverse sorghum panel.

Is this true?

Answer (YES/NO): NO